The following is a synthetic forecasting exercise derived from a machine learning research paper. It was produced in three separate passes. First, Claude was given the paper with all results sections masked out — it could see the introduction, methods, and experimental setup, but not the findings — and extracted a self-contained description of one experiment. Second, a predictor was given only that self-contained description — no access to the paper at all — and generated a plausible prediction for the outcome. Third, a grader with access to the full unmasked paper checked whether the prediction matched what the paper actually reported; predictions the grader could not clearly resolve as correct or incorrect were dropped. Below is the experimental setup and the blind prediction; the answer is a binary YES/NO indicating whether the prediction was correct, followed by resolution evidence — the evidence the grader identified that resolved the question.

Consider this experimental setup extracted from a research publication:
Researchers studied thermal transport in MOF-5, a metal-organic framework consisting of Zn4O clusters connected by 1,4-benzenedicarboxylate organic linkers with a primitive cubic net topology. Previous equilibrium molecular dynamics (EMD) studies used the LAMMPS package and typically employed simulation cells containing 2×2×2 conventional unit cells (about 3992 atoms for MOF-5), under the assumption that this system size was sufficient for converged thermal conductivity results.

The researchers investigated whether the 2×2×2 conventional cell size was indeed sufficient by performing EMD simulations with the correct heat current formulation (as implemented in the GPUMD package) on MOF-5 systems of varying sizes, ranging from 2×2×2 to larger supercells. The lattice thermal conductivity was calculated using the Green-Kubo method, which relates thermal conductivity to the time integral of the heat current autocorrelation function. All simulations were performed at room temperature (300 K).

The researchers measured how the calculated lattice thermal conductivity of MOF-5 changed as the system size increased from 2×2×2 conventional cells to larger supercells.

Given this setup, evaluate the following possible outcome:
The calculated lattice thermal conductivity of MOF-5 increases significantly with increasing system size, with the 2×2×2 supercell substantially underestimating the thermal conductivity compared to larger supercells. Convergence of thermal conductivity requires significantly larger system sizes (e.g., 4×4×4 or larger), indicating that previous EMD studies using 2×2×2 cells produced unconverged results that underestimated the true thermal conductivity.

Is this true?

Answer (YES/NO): YES